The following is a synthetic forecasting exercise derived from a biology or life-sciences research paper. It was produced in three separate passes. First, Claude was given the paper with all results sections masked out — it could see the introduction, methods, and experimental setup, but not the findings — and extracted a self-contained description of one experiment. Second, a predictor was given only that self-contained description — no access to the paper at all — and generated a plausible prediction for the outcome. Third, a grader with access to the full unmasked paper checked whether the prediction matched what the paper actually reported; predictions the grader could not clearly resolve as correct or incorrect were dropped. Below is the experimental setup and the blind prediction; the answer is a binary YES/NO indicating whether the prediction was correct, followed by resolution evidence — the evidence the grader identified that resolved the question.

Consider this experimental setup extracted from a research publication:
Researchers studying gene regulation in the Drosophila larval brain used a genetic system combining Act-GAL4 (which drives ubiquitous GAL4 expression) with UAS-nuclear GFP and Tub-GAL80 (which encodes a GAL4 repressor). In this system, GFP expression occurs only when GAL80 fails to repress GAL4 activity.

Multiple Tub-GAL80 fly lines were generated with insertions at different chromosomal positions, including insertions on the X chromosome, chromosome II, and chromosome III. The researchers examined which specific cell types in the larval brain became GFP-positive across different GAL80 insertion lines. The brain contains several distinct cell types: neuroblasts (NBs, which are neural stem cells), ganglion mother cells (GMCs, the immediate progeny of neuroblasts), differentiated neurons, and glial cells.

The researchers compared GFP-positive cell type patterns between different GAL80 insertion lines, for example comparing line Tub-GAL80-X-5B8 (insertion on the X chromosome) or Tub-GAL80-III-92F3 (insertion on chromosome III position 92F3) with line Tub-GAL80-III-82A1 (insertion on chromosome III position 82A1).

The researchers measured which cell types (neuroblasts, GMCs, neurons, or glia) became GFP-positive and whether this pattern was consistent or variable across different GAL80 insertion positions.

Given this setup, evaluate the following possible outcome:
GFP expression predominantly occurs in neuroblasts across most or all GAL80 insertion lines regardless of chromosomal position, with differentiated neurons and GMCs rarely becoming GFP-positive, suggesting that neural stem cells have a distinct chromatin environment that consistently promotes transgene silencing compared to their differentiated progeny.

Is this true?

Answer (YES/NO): NO